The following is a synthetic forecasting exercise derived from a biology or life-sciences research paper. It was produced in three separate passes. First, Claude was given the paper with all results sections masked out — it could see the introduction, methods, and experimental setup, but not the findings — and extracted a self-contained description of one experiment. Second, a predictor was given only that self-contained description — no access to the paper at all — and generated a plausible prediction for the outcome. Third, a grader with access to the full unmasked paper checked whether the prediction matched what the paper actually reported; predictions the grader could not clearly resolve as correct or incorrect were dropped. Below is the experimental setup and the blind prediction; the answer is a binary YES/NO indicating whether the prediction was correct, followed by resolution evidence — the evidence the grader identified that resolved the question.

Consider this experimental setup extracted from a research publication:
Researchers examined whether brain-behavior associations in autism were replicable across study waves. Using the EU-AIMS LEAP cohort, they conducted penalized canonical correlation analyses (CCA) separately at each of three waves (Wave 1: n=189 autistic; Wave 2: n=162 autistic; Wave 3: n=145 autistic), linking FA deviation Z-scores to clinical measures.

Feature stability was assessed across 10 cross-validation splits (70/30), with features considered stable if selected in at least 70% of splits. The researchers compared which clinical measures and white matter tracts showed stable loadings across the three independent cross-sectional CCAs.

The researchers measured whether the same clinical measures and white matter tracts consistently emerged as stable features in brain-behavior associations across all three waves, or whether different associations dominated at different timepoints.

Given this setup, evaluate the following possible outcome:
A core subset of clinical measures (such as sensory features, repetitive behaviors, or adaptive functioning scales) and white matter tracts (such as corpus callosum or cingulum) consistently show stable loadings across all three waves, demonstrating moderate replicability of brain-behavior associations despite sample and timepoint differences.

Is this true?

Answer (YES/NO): NO